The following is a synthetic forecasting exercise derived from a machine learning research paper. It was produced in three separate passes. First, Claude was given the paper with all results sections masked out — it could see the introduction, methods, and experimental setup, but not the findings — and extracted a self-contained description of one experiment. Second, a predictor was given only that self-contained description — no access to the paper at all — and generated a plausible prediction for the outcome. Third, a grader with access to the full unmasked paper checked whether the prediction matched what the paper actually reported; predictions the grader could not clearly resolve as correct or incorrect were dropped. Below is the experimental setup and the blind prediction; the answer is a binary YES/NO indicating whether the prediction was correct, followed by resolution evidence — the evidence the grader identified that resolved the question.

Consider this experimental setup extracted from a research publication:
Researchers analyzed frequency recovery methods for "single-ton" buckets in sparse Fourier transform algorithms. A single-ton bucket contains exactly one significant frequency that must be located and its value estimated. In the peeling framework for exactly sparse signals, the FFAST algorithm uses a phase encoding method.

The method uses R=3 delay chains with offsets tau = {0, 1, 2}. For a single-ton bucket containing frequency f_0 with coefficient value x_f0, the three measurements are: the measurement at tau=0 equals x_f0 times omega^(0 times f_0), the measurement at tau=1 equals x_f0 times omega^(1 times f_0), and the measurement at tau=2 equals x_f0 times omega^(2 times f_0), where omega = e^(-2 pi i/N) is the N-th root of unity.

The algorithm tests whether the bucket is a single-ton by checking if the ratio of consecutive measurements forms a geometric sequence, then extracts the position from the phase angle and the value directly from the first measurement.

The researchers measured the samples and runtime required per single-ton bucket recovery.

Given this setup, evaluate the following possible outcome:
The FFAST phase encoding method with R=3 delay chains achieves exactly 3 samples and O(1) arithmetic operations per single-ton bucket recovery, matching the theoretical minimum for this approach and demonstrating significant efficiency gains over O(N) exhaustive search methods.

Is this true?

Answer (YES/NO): YES